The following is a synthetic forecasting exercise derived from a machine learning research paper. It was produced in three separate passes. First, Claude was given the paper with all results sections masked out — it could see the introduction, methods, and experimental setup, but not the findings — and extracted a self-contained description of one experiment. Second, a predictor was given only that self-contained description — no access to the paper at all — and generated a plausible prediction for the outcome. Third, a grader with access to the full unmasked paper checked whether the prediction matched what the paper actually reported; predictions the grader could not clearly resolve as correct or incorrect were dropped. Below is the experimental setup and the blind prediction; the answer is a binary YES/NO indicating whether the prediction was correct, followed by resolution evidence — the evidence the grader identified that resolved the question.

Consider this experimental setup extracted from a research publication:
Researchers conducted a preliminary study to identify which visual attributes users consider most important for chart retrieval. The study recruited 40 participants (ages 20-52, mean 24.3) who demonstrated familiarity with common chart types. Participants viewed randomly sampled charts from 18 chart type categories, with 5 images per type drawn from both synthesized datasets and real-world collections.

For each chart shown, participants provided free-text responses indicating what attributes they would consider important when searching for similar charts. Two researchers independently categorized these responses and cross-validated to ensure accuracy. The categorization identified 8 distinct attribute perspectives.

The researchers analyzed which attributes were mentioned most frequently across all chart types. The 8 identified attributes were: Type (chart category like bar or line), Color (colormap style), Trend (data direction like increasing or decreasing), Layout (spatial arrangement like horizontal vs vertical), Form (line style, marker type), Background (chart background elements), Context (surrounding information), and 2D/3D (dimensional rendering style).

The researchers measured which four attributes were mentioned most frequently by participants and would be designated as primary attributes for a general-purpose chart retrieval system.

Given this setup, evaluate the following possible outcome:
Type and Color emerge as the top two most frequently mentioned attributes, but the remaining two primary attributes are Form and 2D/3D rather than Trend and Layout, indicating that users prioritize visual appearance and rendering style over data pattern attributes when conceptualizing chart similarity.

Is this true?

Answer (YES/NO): NO